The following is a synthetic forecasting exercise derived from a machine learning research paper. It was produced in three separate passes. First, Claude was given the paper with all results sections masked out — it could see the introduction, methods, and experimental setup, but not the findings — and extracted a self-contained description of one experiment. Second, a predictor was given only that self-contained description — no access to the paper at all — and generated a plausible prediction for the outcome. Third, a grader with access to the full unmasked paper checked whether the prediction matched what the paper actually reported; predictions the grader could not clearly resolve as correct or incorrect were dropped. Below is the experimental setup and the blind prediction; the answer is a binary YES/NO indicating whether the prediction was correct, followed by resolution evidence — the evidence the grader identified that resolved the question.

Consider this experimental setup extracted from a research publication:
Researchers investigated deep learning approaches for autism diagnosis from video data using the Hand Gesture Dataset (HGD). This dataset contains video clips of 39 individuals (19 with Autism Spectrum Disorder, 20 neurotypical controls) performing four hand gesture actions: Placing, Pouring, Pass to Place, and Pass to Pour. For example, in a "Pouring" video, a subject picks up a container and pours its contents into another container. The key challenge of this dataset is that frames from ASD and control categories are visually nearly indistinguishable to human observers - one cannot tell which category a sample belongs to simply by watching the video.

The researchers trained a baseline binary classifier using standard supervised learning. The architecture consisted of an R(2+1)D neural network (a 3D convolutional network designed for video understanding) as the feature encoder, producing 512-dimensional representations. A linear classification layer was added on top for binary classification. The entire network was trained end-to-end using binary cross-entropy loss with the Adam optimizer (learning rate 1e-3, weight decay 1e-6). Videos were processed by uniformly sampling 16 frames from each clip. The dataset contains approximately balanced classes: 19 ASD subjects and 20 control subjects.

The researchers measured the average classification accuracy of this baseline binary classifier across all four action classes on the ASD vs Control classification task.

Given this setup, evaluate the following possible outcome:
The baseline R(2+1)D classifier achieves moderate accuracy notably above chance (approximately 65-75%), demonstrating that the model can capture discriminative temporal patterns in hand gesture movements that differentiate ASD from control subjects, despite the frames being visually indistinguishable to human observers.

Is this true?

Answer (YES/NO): NO